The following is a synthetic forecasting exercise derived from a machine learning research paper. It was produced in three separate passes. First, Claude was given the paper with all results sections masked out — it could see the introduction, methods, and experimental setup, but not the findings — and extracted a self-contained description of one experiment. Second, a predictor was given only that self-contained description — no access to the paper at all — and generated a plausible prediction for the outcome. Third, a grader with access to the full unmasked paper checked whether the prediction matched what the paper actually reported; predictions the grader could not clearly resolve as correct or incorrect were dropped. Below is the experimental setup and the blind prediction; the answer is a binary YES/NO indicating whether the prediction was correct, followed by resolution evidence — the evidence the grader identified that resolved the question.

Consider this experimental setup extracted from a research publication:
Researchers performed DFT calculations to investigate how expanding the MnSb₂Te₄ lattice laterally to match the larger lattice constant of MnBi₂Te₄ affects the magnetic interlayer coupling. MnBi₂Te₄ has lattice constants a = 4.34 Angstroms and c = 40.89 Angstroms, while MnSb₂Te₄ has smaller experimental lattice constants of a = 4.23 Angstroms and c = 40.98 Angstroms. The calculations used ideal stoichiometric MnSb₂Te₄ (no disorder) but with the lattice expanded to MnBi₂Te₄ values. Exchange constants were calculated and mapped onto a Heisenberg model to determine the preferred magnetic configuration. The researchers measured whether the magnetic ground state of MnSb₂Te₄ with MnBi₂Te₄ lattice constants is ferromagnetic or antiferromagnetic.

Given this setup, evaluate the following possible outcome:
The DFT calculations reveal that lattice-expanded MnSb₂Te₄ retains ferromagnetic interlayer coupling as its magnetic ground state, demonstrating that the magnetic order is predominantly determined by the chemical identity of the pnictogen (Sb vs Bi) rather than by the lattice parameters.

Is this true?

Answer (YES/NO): NO